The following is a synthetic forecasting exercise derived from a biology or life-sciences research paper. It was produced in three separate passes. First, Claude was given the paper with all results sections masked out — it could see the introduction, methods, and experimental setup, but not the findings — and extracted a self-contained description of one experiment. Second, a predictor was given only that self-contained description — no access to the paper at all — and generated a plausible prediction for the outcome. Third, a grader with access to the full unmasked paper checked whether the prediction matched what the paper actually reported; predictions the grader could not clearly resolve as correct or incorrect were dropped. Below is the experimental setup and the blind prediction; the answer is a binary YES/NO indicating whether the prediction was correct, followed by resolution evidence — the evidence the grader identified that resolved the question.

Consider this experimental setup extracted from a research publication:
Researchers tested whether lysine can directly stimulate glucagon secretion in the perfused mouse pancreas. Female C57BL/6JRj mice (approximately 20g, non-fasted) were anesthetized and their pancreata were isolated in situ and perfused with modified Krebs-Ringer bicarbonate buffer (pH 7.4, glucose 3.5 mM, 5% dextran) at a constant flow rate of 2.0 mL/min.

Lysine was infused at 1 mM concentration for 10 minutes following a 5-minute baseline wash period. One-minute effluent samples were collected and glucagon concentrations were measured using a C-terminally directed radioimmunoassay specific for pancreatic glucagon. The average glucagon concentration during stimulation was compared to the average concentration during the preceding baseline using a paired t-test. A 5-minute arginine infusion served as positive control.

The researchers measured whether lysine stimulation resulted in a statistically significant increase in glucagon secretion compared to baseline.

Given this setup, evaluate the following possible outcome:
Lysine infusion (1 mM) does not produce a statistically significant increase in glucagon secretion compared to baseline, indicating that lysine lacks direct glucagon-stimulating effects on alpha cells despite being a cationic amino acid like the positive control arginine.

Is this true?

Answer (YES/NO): YES